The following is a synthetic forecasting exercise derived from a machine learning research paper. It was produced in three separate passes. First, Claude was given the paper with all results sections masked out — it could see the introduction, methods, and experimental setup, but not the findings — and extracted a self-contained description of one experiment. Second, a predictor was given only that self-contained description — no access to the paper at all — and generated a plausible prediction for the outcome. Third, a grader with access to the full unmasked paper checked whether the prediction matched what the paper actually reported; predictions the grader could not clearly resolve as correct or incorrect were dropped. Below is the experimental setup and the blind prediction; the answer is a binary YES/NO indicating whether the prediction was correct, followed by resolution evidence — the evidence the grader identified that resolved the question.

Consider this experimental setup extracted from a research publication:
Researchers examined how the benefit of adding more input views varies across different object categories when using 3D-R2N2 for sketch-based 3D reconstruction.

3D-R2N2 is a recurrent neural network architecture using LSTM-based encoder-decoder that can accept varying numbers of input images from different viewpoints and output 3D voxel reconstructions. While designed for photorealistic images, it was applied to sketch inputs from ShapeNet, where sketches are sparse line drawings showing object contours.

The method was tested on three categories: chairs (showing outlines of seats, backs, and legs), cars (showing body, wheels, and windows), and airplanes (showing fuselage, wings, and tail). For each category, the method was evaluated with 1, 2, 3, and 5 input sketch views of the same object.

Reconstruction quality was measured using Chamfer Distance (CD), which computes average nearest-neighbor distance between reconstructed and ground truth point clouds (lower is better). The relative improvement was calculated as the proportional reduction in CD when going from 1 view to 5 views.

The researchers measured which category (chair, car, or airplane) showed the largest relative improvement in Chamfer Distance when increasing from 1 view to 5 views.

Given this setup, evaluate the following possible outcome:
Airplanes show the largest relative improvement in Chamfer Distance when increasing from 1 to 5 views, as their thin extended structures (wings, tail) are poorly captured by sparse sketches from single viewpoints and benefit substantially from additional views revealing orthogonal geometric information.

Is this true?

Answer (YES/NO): YES